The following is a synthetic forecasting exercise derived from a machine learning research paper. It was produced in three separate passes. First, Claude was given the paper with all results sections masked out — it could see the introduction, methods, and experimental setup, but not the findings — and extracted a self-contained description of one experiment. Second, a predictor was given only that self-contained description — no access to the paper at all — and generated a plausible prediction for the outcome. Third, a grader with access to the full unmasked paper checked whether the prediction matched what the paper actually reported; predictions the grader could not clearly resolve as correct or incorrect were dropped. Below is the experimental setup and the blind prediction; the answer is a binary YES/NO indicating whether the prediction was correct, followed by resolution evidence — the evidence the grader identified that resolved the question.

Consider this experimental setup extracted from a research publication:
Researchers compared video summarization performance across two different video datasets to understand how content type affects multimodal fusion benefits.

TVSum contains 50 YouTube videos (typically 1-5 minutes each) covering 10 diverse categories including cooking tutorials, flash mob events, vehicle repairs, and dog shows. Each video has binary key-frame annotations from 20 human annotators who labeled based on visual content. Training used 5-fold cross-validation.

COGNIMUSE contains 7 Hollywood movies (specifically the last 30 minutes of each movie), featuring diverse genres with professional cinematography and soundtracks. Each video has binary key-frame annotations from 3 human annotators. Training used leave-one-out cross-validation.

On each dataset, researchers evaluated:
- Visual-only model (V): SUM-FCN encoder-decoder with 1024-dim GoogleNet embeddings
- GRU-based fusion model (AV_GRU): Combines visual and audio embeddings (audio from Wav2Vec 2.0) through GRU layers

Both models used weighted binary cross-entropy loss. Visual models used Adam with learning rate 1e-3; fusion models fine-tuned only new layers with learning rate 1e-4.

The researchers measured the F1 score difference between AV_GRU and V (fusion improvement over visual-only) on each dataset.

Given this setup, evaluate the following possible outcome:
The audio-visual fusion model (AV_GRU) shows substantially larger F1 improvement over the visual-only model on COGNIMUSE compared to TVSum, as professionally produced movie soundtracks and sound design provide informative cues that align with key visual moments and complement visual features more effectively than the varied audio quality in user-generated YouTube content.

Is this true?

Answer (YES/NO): NO